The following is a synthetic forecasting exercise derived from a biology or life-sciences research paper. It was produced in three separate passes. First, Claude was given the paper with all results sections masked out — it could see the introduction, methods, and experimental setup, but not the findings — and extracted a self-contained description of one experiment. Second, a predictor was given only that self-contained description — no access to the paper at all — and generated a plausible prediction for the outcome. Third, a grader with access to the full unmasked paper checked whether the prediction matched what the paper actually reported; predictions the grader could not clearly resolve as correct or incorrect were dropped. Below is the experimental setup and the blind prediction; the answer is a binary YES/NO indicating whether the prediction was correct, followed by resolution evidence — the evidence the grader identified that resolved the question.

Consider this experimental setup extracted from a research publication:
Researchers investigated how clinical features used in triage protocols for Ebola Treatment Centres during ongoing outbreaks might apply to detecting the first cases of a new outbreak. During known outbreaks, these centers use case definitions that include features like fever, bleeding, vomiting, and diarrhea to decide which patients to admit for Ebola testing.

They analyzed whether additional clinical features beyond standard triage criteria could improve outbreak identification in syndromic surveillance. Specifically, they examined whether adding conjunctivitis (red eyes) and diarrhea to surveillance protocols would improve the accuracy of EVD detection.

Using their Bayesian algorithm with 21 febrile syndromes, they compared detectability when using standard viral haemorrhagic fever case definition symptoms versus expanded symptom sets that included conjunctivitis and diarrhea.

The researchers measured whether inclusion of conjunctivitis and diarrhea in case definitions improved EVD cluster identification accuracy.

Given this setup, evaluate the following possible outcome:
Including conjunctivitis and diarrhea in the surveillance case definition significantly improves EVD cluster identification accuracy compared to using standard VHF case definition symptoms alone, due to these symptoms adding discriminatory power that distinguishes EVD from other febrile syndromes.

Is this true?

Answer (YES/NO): YES